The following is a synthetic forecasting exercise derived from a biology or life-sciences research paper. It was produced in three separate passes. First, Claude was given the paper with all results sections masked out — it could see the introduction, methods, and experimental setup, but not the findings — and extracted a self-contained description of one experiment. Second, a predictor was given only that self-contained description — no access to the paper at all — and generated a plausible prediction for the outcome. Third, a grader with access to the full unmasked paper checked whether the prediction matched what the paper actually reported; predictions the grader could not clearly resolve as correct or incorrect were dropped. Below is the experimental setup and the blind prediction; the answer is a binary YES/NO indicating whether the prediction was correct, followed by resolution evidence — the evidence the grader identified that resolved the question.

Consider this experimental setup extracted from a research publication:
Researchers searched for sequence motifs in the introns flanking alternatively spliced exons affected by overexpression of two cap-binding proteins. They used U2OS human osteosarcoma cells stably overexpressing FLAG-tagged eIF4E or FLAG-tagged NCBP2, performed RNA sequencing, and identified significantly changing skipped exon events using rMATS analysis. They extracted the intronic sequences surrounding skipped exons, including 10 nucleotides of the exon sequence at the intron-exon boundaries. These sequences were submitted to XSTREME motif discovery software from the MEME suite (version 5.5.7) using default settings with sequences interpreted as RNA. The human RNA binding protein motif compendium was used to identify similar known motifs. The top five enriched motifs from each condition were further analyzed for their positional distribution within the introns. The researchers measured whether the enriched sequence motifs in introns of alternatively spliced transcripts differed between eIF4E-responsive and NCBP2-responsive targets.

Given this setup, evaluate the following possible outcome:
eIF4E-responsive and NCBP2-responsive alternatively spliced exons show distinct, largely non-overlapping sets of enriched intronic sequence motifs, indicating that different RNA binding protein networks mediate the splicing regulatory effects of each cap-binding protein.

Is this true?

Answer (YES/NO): YES